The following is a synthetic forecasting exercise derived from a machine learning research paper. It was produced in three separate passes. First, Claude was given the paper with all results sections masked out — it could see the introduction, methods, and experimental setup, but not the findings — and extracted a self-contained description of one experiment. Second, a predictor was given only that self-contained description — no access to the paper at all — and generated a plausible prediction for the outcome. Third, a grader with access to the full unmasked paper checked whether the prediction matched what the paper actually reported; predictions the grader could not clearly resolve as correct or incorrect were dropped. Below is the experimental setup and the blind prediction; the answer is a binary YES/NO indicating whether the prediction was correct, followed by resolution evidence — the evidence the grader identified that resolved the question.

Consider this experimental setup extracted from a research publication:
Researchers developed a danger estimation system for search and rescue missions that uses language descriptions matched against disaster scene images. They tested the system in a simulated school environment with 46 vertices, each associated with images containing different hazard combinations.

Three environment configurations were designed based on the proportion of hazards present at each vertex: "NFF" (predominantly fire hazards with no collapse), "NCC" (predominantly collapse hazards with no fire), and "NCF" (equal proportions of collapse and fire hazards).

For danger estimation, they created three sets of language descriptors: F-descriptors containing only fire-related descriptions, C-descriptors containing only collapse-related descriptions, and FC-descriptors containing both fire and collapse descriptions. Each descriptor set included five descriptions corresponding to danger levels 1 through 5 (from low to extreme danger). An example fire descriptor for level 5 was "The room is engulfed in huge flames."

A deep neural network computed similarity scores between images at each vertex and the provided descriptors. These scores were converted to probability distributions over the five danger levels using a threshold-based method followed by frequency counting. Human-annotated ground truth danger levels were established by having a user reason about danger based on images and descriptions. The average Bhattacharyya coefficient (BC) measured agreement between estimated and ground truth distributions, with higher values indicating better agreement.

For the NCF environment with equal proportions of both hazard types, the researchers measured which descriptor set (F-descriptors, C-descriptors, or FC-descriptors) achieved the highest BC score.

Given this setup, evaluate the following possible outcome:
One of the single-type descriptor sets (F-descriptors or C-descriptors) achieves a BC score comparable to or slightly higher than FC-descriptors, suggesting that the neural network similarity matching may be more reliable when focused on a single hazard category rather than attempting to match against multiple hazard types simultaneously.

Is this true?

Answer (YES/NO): NO